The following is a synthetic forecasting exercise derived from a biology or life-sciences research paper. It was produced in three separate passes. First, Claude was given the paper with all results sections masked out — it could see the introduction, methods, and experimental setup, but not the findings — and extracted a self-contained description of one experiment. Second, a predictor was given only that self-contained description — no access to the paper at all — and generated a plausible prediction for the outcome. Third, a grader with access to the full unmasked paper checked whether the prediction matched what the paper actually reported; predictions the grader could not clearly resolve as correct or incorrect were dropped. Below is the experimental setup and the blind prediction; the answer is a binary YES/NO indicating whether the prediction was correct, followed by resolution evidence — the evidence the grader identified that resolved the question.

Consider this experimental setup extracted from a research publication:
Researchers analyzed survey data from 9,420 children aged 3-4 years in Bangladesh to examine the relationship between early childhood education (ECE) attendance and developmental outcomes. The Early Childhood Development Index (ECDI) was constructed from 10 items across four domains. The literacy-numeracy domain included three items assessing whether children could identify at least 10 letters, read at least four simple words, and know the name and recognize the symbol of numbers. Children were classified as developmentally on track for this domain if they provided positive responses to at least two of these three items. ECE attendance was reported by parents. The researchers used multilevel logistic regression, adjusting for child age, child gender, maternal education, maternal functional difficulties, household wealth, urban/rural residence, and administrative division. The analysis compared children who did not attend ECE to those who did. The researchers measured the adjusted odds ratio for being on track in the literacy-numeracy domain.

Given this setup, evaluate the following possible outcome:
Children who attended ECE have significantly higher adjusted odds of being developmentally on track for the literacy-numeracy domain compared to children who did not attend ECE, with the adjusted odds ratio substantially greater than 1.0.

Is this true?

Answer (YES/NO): YES